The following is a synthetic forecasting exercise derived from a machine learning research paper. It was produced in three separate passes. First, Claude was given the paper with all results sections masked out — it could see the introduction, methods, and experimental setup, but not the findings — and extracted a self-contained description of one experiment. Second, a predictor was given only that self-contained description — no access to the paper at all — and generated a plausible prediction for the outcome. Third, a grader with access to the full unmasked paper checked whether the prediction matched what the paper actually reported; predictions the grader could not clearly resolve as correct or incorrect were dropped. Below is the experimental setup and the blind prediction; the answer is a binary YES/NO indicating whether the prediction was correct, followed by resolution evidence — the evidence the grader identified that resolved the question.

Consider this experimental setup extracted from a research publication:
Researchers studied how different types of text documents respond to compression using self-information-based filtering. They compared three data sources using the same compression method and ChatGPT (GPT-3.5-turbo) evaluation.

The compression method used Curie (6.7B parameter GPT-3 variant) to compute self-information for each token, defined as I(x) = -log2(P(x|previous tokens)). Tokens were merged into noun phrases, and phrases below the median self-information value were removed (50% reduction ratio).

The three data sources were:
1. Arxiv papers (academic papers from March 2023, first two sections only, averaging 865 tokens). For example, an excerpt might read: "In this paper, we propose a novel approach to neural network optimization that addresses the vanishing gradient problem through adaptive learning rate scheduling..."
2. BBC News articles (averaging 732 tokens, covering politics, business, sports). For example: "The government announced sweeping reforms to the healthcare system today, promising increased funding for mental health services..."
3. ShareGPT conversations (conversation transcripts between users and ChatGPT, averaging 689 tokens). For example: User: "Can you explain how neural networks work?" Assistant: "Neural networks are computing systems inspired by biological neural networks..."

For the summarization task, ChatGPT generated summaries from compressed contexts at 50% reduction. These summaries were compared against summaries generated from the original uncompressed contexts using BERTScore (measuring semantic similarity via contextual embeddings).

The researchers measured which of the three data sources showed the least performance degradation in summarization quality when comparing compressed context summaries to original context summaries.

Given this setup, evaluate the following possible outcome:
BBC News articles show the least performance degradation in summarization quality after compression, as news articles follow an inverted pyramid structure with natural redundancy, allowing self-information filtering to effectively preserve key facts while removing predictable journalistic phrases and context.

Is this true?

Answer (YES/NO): YES